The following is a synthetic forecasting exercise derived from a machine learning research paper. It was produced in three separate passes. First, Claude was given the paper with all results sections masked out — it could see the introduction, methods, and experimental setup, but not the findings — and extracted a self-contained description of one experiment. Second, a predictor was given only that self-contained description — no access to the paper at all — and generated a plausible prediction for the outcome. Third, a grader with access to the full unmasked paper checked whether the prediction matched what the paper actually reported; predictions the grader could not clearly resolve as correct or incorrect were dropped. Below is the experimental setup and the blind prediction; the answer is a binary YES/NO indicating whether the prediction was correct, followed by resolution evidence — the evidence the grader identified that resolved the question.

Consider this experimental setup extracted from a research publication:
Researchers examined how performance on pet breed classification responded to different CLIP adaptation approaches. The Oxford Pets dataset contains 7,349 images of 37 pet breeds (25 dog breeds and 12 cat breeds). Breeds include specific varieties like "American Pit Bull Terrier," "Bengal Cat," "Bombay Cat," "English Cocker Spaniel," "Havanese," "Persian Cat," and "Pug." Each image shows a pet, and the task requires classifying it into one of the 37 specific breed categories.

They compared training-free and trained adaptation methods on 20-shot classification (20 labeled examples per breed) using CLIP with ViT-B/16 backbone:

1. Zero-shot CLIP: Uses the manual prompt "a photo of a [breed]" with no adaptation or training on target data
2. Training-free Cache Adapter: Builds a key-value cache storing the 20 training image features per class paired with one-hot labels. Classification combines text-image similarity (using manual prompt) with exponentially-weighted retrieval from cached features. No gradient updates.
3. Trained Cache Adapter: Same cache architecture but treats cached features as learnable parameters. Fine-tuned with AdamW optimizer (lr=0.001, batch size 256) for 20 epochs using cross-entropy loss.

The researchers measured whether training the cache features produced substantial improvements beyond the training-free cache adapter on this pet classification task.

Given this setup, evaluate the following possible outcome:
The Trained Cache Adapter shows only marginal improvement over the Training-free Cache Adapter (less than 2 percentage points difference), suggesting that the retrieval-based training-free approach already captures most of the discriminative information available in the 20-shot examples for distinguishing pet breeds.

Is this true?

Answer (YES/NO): YES